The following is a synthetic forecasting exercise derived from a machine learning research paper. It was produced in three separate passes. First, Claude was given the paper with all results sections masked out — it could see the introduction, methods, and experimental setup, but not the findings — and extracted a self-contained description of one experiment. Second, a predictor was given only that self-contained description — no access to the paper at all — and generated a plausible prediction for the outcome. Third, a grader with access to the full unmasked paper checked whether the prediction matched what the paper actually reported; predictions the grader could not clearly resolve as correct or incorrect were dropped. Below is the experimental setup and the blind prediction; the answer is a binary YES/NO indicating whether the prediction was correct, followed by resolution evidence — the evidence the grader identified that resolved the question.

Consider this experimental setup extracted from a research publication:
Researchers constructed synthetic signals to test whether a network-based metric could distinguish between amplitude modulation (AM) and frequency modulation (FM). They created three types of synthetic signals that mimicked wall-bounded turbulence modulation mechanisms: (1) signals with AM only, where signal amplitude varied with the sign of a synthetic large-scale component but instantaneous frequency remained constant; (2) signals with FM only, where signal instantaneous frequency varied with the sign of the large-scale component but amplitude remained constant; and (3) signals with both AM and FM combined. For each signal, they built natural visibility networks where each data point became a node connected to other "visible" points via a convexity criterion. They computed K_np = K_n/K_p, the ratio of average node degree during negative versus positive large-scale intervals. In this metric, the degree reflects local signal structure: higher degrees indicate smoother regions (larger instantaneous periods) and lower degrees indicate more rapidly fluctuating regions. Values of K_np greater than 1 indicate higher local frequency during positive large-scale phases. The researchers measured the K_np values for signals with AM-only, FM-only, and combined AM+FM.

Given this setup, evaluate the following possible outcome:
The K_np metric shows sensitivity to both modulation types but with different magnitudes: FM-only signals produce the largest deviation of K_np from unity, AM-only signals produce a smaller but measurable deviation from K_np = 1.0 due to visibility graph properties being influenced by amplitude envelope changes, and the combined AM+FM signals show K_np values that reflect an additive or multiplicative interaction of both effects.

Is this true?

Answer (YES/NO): NO